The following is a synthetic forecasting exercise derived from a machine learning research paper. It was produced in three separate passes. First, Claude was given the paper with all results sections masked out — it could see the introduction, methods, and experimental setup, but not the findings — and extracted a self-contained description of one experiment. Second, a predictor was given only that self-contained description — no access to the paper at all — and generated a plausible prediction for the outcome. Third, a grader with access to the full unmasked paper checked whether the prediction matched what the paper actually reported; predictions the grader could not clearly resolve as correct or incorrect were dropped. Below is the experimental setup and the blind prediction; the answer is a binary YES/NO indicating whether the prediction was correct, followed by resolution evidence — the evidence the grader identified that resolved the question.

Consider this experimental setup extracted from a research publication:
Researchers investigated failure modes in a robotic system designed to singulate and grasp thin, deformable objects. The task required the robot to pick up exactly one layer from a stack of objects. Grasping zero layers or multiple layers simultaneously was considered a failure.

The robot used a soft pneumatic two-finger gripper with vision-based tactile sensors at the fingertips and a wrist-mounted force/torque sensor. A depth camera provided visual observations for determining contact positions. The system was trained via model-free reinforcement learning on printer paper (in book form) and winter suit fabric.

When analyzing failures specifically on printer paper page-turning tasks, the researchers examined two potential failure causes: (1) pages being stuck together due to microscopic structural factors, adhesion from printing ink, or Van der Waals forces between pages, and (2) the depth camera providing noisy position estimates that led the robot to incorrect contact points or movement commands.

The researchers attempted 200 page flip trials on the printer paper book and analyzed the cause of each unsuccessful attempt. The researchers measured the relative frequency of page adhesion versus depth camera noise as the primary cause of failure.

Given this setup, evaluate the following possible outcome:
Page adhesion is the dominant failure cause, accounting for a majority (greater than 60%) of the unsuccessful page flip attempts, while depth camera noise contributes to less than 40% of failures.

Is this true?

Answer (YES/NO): YES